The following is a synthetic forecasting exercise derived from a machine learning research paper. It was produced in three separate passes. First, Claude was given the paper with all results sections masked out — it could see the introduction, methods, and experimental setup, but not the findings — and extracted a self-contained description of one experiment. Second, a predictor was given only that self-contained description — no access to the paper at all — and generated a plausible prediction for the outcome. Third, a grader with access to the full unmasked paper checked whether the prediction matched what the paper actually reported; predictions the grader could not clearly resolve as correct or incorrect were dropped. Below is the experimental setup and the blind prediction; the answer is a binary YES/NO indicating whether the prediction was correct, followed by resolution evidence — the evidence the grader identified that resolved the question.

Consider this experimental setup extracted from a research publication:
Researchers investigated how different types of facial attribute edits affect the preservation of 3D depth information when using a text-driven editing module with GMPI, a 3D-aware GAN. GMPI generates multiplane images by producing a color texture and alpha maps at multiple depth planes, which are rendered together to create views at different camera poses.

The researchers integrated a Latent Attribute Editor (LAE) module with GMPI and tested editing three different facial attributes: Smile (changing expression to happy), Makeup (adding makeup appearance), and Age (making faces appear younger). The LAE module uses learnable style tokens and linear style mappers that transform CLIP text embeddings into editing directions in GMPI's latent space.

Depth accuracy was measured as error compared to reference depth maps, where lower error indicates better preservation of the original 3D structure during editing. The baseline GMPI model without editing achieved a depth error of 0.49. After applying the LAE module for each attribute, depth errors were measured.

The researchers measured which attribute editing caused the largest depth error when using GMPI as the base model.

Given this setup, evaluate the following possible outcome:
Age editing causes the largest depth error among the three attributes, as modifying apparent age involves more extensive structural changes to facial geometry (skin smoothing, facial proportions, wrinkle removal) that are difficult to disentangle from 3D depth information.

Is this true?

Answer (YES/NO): YES